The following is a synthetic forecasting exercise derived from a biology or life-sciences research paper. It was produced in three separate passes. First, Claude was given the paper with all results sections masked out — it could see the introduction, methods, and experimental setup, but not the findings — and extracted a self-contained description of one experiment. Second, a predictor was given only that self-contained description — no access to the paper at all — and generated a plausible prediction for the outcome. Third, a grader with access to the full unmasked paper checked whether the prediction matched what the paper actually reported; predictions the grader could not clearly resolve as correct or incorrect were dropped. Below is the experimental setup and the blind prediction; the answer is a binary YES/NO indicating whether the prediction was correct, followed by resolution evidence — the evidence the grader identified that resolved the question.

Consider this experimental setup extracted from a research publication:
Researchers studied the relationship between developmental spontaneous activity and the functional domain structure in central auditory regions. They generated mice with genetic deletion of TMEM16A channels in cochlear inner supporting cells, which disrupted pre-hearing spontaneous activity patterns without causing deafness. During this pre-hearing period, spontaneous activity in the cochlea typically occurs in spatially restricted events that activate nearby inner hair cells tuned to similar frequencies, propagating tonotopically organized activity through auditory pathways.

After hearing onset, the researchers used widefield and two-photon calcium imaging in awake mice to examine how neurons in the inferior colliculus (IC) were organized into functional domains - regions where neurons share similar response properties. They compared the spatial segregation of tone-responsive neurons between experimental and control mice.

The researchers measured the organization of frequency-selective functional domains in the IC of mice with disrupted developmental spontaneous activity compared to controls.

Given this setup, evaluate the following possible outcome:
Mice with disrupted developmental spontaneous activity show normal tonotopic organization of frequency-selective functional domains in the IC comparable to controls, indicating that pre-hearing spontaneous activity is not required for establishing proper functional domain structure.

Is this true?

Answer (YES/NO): NO